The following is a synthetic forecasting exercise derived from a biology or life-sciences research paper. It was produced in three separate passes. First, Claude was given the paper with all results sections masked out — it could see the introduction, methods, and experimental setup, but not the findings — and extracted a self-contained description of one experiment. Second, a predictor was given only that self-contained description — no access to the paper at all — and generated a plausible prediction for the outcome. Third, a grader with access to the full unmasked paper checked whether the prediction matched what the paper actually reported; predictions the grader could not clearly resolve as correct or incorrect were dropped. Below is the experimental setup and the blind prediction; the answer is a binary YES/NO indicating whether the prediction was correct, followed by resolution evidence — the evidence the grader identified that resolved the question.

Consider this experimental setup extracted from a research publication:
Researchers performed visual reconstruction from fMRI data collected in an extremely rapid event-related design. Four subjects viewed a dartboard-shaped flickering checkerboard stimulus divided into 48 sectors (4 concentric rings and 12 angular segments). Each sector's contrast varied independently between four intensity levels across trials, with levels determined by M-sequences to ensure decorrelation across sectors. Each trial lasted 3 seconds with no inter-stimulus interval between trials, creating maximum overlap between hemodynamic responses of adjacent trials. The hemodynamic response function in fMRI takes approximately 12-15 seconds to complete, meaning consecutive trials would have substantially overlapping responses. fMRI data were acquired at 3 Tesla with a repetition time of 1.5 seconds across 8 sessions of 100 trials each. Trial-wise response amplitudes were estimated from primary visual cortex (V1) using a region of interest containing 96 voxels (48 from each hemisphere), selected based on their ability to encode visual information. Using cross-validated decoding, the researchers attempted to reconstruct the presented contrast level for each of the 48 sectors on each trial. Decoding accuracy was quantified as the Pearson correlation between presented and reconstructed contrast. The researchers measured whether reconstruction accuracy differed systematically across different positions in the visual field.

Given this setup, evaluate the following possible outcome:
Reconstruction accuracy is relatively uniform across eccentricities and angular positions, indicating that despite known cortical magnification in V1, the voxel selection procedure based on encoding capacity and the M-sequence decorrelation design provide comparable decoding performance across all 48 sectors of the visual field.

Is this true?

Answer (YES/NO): NO